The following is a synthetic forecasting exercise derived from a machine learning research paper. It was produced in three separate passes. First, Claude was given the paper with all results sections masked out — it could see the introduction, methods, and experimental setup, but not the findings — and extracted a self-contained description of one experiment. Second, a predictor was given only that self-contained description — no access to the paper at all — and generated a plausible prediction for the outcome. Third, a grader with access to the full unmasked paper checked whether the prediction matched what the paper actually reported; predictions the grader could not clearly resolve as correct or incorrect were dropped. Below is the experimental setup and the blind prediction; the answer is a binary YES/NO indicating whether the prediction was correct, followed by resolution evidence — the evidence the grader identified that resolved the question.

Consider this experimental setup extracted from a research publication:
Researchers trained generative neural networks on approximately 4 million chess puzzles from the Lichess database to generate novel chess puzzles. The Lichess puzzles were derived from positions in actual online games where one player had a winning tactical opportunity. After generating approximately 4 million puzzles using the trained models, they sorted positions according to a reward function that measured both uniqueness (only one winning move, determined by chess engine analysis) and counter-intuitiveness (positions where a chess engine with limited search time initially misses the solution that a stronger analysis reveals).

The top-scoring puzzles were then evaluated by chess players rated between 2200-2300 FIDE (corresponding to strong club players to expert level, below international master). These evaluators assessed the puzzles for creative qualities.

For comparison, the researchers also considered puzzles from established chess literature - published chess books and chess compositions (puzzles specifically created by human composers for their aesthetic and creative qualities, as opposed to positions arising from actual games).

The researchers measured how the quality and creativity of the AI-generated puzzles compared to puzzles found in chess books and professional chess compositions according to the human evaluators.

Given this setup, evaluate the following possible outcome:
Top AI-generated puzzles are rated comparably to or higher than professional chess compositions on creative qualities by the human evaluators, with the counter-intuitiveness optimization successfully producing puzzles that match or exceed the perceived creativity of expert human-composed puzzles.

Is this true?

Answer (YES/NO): YES